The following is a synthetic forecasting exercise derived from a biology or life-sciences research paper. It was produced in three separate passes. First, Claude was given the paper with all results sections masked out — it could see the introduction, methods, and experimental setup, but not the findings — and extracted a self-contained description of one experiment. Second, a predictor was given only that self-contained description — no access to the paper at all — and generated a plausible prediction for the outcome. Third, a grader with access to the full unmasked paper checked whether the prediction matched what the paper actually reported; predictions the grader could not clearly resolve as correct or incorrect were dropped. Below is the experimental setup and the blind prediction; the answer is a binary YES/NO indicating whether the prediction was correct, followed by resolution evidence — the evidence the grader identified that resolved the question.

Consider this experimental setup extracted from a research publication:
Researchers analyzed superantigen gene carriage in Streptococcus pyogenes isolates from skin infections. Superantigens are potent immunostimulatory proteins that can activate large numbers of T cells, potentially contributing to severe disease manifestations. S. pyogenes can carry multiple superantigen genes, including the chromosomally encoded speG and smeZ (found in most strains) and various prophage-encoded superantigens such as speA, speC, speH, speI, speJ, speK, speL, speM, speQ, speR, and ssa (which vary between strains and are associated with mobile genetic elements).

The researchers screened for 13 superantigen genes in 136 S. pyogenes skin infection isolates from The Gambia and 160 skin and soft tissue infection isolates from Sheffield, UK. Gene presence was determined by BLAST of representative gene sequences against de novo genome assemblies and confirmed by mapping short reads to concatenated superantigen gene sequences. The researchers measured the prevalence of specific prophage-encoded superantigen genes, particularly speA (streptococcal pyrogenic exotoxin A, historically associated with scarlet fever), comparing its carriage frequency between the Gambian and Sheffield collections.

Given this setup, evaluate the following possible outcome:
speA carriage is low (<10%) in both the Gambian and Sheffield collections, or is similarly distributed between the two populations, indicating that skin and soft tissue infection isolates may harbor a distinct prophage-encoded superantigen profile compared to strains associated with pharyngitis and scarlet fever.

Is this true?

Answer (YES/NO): NO